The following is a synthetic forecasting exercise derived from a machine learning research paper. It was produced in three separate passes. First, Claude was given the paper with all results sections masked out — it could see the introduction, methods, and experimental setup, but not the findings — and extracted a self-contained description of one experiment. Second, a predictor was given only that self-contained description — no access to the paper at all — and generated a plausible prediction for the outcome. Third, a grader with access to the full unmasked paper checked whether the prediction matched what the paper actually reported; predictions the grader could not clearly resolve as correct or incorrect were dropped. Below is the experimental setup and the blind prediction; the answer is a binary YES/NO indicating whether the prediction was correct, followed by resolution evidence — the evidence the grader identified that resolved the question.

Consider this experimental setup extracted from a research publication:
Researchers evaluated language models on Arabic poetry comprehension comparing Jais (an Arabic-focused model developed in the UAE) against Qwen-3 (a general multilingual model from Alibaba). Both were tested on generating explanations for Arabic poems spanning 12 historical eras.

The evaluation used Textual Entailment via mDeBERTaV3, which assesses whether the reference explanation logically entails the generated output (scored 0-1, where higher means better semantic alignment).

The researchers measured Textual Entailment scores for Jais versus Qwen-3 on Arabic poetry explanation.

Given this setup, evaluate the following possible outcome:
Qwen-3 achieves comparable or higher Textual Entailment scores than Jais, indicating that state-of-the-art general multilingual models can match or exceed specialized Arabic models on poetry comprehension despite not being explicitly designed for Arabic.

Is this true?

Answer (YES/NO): YES